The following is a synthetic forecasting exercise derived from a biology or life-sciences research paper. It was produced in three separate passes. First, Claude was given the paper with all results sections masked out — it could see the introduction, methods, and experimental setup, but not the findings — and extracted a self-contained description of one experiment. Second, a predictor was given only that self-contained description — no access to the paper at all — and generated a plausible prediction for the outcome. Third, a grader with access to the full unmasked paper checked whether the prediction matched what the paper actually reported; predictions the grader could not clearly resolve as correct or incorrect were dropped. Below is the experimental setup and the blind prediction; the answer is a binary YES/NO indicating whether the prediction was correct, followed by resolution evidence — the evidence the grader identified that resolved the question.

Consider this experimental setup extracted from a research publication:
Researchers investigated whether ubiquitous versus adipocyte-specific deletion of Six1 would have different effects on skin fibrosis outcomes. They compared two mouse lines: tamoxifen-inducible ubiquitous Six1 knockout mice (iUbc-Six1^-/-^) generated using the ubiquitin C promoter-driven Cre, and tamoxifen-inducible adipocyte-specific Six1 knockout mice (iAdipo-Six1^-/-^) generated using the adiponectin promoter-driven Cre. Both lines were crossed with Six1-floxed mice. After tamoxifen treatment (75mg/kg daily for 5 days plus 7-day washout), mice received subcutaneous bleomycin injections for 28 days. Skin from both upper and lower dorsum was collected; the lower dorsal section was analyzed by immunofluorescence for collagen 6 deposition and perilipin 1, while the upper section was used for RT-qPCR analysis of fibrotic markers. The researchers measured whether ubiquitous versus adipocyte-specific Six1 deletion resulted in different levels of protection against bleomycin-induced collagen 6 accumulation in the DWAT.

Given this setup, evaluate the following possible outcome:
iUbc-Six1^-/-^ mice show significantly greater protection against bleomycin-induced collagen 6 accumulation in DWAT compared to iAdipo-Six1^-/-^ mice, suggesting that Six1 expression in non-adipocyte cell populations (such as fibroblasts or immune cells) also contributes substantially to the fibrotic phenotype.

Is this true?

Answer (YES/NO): NO